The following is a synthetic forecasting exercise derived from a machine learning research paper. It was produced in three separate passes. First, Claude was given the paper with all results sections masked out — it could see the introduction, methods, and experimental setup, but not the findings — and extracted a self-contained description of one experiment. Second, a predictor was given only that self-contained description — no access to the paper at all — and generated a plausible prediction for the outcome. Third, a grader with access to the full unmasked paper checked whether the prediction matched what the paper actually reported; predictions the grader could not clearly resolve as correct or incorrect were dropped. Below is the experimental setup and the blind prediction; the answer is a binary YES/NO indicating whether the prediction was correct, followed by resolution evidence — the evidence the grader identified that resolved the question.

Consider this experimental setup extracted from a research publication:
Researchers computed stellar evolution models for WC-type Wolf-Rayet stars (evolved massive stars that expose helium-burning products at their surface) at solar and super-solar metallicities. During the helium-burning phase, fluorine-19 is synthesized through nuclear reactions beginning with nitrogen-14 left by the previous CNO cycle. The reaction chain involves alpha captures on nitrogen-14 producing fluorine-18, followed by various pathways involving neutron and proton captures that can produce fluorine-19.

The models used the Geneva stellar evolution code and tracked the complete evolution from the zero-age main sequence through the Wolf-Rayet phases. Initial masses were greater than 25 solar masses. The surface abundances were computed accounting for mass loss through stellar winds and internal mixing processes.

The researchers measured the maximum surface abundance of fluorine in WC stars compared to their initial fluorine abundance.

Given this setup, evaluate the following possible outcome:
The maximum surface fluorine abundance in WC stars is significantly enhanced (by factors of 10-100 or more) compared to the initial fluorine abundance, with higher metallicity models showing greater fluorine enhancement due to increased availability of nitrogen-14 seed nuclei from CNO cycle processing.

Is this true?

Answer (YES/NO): NO